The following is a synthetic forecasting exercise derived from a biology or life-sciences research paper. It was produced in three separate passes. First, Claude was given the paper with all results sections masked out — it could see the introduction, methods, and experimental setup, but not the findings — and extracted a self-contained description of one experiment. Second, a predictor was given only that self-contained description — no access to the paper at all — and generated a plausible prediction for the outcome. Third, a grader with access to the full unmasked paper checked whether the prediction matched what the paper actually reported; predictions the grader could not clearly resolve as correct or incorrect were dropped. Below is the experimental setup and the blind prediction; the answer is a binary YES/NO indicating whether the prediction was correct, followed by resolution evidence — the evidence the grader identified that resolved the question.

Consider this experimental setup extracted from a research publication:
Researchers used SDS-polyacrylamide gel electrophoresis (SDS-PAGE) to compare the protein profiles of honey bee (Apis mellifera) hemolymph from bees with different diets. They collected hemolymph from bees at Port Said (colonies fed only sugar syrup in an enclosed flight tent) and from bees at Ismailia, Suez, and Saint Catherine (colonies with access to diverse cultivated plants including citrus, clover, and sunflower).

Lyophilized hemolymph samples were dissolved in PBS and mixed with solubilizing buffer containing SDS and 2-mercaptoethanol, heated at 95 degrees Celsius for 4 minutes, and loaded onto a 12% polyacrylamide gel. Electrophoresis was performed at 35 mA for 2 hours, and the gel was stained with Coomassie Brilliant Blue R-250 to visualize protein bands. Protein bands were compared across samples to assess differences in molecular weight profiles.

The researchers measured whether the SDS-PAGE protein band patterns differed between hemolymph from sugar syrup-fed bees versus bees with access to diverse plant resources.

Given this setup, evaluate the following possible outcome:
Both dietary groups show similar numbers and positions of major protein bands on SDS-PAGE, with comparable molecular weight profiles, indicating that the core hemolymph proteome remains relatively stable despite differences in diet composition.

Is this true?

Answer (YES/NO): NO